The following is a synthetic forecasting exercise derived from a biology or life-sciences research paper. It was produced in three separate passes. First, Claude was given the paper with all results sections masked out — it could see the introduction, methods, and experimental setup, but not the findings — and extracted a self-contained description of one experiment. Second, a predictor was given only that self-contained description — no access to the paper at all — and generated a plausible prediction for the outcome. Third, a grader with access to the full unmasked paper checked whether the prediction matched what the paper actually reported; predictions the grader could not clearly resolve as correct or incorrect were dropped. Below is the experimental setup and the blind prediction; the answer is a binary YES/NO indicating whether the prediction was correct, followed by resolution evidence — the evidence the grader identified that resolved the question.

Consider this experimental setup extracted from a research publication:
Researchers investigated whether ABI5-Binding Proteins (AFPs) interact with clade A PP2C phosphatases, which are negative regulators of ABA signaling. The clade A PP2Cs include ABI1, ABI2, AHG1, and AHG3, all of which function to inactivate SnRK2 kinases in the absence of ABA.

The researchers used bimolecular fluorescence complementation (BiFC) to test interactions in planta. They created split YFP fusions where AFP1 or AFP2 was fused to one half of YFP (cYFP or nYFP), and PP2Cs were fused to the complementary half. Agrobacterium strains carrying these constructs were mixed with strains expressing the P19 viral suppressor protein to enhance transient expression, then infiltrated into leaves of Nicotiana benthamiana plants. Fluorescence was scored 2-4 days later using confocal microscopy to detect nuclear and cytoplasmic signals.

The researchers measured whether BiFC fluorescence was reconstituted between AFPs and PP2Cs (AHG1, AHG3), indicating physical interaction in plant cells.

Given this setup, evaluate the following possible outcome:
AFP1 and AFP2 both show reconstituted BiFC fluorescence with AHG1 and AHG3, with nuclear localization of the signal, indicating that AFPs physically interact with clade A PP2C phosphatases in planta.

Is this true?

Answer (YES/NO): YES